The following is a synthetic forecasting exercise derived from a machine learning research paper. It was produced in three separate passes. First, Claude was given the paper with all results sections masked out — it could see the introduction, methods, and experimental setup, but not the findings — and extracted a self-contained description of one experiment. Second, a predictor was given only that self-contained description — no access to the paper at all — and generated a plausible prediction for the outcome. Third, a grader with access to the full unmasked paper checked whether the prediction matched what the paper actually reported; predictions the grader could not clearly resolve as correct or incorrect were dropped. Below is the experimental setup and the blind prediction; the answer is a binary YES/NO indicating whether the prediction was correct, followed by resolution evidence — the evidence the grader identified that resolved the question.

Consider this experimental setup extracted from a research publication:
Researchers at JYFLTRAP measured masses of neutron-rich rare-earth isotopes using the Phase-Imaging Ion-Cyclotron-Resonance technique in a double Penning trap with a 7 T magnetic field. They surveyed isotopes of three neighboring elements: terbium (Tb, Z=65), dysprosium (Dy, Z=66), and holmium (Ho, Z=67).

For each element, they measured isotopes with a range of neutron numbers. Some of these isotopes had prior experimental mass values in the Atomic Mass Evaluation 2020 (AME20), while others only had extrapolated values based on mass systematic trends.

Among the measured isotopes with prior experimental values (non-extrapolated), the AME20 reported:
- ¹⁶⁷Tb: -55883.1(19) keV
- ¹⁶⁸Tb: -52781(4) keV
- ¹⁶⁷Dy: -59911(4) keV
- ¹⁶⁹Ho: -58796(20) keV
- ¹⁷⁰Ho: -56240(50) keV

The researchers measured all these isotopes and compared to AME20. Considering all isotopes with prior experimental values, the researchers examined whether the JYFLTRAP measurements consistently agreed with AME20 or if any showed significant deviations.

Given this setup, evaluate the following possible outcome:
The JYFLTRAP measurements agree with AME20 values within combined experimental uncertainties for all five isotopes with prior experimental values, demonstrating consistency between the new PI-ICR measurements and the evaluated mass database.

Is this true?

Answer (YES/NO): NO